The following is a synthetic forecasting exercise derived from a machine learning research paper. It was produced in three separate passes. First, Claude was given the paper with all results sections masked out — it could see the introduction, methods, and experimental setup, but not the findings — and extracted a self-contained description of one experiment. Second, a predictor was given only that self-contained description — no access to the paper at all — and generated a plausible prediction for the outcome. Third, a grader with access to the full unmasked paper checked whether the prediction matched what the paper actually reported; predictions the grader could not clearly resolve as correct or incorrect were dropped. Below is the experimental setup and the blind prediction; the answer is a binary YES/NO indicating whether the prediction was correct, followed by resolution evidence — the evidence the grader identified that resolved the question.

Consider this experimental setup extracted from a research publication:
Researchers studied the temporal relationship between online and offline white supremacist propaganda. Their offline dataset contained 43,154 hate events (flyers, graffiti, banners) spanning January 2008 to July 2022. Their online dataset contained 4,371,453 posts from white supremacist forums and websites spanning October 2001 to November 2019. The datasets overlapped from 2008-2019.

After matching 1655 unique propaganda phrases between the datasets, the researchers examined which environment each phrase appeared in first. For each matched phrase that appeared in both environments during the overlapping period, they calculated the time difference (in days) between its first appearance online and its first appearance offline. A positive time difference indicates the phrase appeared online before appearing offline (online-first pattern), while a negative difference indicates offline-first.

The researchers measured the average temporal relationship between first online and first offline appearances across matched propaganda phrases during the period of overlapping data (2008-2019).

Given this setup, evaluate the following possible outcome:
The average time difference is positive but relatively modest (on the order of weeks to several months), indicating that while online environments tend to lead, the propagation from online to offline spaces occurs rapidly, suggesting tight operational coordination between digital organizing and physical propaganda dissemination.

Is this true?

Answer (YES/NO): NO